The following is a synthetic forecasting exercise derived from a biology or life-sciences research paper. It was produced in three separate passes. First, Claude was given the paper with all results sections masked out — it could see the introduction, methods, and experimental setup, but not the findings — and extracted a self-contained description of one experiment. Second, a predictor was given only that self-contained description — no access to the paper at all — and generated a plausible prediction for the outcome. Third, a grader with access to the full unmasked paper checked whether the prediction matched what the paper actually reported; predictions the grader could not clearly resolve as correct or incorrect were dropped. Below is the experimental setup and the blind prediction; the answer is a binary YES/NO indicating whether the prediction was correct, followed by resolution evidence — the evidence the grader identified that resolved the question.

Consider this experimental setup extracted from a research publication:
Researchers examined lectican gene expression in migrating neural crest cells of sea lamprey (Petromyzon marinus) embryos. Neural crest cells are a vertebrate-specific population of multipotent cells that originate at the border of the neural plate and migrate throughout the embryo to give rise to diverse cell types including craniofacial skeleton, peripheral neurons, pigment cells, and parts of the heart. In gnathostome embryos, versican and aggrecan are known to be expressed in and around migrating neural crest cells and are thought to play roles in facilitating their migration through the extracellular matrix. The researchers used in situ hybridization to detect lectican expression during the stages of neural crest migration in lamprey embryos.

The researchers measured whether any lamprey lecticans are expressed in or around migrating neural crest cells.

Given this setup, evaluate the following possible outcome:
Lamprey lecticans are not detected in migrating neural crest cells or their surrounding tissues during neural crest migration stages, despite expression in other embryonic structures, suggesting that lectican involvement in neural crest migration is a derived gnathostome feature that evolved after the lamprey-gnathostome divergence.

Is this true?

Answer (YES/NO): NO